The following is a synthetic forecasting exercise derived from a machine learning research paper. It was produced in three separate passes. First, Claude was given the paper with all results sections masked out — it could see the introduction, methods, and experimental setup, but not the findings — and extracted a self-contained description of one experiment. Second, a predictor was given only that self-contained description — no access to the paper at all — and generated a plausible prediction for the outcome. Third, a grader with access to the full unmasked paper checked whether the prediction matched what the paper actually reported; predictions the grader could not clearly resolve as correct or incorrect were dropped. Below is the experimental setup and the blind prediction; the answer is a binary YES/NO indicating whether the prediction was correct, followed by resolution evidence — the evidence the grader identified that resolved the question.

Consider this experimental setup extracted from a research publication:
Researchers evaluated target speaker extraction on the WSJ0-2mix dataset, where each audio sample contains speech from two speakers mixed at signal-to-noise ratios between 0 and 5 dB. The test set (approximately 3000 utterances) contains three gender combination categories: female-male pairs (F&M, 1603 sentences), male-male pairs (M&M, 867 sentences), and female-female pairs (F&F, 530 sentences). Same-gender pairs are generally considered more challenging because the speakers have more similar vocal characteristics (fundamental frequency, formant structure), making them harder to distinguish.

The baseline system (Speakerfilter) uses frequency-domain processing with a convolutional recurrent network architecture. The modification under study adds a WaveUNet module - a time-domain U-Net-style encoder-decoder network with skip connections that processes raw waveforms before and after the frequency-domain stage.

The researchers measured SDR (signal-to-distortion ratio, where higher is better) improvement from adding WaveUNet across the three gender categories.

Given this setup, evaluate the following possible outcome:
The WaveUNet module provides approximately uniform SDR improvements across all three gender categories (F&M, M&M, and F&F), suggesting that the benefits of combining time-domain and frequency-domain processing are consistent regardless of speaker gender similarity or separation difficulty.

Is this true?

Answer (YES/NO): NO